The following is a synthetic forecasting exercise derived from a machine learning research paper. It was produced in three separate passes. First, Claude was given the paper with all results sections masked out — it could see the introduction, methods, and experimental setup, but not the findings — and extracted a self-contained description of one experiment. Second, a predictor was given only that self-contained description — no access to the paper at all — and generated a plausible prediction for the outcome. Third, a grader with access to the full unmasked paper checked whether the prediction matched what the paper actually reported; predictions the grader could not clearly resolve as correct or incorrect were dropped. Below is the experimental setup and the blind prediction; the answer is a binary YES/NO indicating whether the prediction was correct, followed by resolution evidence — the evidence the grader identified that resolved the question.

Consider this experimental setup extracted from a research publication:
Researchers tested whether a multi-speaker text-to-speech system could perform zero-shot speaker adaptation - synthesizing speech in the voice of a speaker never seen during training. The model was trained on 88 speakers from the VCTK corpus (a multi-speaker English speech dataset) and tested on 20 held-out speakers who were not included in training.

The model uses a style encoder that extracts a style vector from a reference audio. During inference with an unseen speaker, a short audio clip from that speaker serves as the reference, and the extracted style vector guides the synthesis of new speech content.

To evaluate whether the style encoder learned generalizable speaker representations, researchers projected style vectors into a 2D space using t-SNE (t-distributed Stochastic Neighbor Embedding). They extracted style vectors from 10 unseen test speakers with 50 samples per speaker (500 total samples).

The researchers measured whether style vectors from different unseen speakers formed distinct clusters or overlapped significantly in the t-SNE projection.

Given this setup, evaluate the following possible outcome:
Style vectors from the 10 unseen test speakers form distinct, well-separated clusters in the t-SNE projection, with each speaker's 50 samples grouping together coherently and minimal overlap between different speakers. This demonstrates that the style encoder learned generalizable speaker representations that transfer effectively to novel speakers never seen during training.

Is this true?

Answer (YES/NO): YES